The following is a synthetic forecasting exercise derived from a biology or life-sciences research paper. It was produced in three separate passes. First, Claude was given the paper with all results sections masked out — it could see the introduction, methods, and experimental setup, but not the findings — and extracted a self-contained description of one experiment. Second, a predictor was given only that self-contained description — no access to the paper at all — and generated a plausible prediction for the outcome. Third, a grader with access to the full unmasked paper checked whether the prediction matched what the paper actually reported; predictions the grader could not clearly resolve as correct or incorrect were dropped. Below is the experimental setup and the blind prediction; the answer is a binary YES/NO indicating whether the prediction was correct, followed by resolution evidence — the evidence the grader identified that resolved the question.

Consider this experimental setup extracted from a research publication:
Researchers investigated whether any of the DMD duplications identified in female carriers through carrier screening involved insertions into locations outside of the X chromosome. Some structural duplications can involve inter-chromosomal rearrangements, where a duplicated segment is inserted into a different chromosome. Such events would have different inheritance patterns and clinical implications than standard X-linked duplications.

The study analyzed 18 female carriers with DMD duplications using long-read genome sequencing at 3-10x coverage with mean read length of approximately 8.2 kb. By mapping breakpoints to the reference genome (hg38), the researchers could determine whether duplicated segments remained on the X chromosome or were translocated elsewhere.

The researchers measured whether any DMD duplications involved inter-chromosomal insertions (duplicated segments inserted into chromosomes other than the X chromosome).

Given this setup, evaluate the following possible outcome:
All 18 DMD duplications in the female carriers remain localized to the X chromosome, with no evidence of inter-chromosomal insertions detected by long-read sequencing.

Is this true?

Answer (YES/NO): NO